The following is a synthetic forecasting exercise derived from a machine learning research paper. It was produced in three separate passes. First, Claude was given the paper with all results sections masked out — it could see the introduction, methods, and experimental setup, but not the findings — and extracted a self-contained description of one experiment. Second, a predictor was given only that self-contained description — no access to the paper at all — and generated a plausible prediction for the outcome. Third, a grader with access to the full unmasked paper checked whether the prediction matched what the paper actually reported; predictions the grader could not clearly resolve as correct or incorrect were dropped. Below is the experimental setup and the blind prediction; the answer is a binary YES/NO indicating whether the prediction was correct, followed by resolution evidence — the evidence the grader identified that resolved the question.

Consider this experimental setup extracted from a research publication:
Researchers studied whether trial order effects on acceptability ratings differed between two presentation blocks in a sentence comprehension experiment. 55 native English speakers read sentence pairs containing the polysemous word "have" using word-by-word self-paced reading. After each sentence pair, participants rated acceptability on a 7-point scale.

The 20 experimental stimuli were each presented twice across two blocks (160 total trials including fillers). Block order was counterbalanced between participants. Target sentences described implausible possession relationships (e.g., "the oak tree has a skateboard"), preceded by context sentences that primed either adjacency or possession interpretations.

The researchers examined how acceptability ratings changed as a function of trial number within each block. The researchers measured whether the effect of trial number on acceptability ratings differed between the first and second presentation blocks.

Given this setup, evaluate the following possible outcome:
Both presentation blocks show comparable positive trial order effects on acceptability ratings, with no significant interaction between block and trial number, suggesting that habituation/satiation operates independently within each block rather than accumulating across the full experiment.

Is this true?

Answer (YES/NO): NO